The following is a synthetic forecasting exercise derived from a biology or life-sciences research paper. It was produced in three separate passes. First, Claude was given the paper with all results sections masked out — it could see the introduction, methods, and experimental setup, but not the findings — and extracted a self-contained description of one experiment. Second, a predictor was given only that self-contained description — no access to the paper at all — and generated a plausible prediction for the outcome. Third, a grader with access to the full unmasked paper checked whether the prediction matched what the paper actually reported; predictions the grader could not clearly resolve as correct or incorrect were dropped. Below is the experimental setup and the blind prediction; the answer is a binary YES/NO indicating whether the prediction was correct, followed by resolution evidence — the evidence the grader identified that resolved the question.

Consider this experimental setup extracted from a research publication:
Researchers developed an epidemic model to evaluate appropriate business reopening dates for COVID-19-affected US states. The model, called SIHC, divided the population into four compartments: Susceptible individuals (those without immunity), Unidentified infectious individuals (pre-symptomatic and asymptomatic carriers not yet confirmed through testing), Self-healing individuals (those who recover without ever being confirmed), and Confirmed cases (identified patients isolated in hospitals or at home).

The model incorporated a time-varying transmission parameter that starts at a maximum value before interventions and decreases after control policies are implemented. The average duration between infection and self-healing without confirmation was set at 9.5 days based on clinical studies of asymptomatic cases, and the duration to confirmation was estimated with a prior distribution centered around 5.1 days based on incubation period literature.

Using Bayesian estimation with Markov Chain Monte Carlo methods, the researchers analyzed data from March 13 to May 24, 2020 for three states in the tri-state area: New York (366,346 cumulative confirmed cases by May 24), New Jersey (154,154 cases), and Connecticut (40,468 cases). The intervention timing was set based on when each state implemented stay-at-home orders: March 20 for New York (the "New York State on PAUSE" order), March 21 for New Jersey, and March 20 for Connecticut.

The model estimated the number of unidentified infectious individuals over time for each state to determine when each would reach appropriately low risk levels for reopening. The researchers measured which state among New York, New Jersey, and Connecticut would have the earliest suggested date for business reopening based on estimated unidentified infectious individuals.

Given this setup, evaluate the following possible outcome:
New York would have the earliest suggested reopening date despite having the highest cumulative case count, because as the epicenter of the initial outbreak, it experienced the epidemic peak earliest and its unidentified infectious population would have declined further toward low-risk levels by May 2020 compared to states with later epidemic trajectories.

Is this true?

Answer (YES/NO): YES